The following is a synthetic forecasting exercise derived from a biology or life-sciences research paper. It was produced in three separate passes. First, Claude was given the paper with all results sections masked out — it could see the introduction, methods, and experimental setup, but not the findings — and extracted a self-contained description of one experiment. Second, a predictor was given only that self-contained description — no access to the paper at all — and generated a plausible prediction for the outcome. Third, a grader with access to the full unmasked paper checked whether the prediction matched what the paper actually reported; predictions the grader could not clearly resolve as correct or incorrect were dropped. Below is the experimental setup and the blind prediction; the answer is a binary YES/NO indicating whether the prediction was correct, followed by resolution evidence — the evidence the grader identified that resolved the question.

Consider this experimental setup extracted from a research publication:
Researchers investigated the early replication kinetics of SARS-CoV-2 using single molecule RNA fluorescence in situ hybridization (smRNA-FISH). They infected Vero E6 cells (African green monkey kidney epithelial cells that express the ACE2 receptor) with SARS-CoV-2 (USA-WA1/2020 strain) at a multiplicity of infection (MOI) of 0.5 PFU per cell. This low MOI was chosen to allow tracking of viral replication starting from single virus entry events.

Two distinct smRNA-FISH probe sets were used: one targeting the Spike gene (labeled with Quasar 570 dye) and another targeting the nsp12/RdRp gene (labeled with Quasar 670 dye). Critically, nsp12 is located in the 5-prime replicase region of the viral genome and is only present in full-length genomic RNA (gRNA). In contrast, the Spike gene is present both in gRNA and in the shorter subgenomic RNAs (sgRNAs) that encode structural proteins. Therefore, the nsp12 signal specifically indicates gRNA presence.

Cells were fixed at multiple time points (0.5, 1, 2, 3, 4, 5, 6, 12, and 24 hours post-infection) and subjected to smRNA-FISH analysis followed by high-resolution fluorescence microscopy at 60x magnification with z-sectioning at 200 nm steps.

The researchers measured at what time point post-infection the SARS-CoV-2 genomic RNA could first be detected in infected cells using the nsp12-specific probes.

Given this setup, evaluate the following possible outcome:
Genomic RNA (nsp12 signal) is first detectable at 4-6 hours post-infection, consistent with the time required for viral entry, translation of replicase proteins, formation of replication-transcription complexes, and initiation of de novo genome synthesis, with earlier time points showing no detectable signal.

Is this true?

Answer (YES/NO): NO